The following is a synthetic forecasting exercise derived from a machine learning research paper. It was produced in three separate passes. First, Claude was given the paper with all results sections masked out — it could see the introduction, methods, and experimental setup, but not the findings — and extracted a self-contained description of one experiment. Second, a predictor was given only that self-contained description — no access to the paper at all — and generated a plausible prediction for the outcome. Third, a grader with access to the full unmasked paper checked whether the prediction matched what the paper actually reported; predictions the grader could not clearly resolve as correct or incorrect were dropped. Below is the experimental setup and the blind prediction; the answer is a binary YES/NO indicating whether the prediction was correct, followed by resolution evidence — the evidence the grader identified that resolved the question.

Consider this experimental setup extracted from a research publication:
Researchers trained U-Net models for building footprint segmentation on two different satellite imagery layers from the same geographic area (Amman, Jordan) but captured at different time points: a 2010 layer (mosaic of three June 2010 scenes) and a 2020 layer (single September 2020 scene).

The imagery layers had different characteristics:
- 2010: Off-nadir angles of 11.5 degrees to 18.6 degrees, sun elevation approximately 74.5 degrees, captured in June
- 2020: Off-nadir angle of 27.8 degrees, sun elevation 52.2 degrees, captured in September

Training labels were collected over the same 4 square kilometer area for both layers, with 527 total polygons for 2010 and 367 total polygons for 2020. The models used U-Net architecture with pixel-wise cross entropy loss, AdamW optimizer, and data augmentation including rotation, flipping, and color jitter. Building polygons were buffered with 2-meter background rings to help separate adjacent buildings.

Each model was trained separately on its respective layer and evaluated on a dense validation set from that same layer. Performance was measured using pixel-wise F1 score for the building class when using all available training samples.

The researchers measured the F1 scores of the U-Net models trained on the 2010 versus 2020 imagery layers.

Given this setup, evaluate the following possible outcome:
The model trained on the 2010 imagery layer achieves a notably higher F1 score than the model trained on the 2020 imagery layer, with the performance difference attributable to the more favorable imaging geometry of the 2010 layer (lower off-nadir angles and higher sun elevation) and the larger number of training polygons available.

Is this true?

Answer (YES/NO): NO